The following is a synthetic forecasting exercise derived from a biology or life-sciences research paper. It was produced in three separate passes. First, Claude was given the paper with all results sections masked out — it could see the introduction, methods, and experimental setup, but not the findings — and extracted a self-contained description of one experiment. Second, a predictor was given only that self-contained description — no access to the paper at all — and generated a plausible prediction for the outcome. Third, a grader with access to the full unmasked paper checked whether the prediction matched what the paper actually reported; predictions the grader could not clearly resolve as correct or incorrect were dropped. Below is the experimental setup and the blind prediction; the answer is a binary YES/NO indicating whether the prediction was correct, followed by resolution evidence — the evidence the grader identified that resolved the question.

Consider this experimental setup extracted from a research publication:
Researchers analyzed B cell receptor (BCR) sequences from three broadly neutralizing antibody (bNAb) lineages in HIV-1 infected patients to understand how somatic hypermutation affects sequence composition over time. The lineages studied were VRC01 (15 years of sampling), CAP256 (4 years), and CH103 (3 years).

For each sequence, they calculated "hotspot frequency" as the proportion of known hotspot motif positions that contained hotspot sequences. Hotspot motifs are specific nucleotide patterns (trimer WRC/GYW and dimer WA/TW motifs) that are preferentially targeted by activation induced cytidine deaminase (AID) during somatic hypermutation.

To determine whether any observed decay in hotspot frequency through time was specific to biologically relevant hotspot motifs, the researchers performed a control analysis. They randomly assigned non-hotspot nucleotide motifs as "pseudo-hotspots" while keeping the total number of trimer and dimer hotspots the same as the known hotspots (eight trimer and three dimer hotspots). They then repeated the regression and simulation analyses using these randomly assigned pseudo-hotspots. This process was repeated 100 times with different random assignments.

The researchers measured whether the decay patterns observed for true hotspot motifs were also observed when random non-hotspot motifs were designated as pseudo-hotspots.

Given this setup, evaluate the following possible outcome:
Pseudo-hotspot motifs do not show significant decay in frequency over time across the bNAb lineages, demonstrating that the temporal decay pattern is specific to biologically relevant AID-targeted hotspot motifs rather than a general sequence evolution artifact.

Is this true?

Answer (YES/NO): YES